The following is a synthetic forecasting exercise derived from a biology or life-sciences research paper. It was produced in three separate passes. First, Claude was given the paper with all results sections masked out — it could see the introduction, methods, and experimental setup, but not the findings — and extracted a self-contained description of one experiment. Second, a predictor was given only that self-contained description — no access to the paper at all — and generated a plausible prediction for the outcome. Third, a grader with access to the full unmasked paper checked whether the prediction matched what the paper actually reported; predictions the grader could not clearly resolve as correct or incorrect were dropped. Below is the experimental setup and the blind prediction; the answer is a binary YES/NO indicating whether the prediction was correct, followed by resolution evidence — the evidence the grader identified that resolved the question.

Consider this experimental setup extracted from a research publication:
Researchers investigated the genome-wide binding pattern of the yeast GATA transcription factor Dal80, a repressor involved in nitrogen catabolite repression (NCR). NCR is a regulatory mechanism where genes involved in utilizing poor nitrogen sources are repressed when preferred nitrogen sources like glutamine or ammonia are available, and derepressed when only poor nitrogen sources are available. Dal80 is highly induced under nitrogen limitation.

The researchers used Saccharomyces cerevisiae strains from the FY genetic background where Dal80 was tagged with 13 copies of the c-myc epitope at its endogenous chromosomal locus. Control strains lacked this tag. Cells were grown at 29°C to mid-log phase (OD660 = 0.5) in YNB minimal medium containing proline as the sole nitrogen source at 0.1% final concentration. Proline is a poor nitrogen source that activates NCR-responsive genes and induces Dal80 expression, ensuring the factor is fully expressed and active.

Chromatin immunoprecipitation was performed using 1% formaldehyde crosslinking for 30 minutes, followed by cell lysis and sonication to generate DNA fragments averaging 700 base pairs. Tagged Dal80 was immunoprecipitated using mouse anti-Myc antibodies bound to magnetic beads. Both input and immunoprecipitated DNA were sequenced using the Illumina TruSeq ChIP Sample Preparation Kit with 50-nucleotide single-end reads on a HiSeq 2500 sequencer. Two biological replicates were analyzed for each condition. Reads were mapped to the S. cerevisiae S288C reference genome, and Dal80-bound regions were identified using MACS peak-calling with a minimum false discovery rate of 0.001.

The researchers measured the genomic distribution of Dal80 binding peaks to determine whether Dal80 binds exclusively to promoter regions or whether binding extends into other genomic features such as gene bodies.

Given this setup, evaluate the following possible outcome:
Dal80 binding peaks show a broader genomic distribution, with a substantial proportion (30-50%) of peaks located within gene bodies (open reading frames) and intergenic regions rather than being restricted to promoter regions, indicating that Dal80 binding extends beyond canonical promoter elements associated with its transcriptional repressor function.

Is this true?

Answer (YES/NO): NO